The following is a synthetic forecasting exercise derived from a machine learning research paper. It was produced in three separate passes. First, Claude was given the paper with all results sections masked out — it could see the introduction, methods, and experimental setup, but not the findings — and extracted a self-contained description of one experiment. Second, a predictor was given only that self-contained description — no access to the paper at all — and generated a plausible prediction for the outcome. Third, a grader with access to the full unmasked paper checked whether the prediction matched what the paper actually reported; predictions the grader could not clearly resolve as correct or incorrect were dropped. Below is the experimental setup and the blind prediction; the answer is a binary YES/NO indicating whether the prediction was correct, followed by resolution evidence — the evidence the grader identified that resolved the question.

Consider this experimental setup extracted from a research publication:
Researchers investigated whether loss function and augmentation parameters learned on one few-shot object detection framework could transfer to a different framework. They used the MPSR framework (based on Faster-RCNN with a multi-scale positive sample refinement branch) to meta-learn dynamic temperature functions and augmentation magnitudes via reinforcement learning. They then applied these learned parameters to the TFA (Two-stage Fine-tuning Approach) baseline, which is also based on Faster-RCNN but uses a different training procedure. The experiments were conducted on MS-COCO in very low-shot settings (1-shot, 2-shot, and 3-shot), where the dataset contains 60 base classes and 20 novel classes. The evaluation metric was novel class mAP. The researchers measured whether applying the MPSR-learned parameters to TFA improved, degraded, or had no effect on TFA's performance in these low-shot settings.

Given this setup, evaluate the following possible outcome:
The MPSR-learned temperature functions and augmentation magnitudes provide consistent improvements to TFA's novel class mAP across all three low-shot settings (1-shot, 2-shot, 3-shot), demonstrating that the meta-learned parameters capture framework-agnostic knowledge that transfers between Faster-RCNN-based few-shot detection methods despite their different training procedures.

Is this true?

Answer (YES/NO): YES